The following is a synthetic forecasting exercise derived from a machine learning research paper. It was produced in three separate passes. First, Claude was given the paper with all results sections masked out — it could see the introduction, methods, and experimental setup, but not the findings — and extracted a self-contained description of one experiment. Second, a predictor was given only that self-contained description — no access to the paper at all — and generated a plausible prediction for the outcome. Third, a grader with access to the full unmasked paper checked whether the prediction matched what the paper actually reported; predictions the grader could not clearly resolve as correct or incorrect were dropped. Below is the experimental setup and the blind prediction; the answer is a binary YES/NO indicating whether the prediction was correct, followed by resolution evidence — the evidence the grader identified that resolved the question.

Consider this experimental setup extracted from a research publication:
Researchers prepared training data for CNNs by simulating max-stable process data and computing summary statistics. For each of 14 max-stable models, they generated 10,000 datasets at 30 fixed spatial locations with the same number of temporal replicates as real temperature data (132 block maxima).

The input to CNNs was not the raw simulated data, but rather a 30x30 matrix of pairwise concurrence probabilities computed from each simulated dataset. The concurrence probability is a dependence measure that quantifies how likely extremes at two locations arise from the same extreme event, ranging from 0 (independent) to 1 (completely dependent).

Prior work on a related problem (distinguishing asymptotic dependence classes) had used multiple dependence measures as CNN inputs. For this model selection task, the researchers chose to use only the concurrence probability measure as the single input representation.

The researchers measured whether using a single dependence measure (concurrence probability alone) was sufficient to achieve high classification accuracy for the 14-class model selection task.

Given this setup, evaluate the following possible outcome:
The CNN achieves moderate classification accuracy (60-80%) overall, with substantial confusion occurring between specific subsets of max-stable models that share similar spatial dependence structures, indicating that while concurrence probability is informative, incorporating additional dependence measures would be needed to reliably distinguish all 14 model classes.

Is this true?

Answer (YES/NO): NO